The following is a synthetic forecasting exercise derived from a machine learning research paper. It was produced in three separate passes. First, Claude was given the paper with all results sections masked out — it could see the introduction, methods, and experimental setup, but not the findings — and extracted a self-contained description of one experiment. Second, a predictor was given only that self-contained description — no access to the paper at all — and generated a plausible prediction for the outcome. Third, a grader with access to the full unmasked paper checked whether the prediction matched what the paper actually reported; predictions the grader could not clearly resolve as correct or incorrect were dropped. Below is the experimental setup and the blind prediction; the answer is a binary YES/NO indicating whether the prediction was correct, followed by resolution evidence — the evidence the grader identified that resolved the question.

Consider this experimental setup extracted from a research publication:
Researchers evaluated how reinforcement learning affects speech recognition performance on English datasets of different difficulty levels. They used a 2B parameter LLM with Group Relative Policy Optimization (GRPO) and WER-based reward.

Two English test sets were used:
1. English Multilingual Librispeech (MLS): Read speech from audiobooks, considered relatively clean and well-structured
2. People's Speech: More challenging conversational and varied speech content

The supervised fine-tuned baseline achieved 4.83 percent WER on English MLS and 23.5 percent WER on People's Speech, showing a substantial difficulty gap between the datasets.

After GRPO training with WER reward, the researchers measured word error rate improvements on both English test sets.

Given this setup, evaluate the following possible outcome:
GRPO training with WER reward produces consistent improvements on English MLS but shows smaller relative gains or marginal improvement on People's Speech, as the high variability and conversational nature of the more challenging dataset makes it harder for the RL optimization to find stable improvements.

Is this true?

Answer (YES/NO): NO